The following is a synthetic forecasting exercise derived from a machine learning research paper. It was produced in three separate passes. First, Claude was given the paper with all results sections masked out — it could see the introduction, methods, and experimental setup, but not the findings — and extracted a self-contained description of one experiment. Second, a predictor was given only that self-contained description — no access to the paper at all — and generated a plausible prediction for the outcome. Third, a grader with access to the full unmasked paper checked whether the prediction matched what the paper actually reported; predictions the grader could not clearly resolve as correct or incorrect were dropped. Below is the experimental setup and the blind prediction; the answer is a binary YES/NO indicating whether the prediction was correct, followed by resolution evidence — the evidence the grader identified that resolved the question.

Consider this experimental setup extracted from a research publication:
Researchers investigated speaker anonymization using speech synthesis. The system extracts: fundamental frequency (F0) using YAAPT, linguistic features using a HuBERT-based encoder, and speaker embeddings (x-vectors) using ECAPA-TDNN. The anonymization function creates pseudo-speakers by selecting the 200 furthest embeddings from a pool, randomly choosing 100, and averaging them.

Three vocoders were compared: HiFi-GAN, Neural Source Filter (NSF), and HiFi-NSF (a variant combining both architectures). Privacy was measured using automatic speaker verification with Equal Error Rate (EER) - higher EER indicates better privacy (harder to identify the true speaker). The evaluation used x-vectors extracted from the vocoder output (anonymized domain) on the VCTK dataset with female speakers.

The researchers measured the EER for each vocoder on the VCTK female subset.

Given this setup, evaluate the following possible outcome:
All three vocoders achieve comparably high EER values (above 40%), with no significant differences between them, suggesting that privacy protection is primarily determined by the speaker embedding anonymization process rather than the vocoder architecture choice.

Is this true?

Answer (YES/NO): NO